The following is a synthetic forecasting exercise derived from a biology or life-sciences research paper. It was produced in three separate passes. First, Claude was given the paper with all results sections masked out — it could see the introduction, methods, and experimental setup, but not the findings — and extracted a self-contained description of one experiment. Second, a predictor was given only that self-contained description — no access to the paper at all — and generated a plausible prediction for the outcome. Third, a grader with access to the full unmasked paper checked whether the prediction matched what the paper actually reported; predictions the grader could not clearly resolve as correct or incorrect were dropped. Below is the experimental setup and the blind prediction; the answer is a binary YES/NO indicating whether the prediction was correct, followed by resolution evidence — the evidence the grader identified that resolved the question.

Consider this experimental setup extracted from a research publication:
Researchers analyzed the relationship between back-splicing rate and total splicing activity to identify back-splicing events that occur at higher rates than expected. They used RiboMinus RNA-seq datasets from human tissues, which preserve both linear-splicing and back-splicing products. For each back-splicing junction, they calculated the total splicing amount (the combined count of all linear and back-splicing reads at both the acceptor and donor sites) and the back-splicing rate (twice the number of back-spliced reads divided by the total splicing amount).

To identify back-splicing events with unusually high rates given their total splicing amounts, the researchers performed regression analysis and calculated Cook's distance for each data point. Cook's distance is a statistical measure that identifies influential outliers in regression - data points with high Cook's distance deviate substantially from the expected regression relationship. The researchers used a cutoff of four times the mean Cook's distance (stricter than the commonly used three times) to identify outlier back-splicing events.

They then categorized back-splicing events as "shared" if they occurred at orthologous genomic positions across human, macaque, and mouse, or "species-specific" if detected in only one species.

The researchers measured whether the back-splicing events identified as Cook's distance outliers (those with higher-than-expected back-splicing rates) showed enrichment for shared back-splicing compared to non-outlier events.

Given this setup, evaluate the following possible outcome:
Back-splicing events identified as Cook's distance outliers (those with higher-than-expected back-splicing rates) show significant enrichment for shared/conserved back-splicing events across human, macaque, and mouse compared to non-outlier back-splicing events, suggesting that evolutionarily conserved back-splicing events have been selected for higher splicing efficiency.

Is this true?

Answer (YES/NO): YES